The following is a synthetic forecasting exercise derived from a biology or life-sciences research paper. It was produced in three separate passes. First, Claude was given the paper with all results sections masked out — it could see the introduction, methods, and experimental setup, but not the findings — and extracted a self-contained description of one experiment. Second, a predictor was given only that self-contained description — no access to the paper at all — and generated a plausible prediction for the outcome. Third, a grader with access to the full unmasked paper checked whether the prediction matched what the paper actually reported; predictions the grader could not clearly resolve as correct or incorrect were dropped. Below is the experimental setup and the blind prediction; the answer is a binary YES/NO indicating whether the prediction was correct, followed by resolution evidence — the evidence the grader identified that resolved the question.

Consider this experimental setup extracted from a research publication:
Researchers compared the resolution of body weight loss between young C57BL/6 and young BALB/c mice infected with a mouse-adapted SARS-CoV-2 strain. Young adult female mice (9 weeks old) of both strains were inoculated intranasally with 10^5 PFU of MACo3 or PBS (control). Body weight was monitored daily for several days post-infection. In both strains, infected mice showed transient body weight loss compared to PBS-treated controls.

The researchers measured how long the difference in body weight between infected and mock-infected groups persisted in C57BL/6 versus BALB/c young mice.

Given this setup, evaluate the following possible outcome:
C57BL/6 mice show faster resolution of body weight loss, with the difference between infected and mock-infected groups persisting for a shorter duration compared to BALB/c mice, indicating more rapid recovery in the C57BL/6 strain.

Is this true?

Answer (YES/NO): NO